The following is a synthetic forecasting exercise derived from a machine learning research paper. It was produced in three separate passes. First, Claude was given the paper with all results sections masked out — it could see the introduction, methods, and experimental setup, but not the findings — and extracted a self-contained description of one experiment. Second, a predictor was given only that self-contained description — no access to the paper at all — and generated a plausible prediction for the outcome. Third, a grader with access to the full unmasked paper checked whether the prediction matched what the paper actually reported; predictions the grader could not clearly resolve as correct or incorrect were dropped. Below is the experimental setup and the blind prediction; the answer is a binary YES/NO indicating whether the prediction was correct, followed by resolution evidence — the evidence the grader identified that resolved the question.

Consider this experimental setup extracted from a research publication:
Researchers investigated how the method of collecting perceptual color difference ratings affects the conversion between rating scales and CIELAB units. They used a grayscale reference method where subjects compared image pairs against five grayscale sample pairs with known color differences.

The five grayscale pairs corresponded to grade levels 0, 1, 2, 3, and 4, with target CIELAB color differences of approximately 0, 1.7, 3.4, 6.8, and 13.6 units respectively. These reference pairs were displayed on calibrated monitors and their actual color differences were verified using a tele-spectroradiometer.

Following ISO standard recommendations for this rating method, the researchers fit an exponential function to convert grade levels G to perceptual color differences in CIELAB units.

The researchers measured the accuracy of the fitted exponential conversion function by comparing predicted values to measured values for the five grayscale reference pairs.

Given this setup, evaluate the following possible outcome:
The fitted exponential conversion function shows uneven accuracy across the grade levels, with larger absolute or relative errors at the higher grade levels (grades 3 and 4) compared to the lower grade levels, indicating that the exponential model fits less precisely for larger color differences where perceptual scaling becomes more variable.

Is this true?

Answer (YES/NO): NO